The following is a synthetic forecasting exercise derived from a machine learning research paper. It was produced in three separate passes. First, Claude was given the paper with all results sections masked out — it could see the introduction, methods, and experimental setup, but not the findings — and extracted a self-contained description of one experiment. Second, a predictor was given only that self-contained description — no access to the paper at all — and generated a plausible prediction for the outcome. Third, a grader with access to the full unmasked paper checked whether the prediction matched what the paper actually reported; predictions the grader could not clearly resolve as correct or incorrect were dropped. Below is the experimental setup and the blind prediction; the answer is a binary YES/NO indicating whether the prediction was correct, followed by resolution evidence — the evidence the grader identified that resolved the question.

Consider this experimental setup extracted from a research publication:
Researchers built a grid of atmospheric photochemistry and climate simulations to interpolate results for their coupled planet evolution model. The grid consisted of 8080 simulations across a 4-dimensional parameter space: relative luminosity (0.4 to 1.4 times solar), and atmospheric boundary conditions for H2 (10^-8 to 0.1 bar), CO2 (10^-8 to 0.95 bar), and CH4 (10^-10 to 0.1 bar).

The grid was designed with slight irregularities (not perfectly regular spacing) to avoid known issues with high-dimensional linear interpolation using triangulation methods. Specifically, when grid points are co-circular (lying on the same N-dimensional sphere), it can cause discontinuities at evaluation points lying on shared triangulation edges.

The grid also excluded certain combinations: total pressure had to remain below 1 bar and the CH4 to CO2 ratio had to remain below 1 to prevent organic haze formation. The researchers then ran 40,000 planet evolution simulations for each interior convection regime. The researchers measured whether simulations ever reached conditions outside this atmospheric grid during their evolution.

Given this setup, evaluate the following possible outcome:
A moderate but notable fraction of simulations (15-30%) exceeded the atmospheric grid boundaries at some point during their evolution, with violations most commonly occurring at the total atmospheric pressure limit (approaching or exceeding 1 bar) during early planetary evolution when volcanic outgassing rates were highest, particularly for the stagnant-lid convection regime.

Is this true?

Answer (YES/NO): NO